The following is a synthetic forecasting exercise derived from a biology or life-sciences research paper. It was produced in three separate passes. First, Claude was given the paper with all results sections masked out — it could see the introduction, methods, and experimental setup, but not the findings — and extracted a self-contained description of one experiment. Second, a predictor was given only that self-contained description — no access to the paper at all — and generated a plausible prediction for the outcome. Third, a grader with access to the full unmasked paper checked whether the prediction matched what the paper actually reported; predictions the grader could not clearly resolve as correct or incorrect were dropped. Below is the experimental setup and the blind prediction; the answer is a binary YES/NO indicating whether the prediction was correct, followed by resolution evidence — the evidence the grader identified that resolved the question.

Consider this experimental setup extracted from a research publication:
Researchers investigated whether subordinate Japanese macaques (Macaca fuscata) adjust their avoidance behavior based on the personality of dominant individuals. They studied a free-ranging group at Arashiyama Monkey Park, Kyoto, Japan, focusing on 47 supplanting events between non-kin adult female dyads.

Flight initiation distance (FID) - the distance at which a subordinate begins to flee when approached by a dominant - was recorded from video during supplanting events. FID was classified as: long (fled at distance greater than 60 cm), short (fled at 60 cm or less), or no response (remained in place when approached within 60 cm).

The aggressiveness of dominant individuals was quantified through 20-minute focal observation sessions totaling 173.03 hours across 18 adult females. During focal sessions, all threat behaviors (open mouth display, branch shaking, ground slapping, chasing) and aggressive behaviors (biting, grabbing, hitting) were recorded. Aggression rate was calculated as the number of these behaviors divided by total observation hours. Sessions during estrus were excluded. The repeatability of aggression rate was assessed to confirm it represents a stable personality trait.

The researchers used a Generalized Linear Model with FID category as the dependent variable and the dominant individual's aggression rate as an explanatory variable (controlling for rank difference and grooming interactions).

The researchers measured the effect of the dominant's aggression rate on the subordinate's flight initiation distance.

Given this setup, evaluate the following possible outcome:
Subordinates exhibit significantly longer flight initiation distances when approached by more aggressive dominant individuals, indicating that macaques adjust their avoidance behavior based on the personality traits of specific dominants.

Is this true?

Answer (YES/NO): YES